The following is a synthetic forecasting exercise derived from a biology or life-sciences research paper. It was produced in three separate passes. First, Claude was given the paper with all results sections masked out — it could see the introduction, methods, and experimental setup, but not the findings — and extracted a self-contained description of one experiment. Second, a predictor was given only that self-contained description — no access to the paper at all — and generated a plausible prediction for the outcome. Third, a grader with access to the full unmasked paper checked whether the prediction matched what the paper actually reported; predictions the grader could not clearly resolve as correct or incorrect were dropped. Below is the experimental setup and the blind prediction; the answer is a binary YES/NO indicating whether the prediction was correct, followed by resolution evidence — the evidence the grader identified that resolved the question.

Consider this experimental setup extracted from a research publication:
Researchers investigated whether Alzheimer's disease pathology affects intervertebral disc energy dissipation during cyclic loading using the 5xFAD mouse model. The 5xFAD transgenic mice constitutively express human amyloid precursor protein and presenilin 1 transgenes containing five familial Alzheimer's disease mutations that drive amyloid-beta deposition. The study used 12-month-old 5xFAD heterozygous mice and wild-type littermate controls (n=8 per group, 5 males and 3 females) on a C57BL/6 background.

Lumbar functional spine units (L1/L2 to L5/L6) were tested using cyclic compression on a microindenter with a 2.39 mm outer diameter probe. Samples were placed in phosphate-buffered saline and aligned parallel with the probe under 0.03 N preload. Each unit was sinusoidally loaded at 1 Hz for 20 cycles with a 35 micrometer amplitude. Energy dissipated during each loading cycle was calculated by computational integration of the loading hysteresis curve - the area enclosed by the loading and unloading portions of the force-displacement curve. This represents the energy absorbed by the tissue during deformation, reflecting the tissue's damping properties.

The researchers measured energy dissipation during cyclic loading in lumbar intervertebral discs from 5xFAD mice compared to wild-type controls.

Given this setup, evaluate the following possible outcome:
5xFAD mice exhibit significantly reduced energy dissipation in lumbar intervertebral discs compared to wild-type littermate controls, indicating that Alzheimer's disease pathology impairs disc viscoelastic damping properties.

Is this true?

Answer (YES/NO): NO